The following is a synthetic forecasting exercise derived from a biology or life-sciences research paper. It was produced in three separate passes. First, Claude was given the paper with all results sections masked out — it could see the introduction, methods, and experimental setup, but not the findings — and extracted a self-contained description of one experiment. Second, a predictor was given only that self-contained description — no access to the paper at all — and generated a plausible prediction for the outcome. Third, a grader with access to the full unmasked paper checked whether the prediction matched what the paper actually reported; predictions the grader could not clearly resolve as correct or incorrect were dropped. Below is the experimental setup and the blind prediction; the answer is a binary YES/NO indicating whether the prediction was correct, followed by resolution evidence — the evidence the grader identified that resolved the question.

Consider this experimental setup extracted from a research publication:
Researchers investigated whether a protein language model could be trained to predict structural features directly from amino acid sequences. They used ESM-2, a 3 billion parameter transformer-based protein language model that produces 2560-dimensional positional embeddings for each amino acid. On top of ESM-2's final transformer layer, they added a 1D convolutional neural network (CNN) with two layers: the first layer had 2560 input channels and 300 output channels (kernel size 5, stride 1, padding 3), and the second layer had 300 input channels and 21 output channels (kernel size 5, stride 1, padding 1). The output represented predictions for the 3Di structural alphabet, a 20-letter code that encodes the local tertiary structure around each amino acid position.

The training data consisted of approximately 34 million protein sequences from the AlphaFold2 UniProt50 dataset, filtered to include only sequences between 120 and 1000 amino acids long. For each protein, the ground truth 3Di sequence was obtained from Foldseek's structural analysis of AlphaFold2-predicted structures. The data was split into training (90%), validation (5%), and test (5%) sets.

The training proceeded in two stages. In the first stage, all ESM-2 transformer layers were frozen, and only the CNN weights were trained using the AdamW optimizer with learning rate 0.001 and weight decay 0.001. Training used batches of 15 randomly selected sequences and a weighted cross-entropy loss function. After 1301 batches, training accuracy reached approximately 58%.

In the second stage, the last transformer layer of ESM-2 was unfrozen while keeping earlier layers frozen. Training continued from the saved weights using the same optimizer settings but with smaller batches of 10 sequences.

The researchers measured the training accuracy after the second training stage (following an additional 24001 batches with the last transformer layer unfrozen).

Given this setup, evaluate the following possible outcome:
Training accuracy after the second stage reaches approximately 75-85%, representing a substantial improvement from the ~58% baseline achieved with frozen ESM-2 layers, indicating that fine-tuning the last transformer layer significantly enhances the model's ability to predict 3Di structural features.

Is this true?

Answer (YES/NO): NO